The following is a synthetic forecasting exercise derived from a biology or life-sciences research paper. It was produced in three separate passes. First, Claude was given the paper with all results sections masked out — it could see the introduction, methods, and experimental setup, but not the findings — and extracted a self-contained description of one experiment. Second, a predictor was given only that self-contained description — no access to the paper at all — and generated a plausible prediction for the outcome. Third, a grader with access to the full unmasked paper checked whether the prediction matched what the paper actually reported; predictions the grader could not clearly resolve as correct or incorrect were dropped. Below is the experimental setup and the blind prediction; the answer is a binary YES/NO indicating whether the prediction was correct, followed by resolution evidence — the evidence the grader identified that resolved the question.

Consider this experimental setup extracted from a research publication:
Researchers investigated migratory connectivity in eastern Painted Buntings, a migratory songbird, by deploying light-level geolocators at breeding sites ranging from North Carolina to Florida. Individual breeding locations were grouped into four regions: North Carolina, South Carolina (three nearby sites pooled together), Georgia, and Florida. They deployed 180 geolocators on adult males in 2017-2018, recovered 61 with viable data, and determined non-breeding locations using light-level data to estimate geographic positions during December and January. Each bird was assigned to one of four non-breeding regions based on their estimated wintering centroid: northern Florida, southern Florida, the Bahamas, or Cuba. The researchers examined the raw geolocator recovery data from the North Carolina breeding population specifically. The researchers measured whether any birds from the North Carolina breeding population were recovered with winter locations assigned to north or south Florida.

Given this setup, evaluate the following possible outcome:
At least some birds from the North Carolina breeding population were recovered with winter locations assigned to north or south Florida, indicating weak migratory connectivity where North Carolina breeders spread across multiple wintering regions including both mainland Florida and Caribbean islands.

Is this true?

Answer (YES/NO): NO